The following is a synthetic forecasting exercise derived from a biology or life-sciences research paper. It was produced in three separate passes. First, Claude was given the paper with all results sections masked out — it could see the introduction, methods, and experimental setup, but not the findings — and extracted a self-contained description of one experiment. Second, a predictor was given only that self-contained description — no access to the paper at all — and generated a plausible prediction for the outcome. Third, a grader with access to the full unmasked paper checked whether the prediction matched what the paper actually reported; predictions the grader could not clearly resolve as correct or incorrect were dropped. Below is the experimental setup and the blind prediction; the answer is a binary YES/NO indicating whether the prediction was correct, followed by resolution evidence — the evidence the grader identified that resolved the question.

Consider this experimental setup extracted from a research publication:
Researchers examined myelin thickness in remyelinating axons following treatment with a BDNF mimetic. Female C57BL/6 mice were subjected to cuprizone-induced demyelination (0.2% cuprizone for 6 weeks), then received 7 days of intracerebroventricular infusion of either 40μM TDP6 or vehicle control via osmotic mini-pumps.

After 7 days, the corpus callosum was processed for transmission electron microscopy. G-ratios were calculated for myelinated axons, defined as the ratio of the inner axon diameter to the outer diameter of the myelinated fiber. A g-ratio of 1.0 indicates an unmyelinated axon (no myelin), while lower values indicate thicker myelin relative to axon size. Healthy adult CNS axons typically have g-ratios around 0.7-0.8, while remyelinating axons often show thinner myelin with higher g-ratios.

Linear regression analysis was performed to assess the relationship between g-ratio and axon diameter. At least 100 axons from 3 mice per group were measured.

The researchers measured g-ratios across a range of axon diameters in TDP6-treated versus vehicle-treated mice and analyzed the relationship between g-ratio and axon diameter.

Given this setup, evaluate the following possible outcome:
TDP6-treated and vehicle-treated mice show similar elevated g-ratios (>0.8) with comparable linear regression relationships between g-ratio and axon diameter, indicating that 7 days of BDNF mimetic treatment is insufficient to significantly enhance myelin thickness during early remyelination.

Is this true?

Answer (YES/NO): NO